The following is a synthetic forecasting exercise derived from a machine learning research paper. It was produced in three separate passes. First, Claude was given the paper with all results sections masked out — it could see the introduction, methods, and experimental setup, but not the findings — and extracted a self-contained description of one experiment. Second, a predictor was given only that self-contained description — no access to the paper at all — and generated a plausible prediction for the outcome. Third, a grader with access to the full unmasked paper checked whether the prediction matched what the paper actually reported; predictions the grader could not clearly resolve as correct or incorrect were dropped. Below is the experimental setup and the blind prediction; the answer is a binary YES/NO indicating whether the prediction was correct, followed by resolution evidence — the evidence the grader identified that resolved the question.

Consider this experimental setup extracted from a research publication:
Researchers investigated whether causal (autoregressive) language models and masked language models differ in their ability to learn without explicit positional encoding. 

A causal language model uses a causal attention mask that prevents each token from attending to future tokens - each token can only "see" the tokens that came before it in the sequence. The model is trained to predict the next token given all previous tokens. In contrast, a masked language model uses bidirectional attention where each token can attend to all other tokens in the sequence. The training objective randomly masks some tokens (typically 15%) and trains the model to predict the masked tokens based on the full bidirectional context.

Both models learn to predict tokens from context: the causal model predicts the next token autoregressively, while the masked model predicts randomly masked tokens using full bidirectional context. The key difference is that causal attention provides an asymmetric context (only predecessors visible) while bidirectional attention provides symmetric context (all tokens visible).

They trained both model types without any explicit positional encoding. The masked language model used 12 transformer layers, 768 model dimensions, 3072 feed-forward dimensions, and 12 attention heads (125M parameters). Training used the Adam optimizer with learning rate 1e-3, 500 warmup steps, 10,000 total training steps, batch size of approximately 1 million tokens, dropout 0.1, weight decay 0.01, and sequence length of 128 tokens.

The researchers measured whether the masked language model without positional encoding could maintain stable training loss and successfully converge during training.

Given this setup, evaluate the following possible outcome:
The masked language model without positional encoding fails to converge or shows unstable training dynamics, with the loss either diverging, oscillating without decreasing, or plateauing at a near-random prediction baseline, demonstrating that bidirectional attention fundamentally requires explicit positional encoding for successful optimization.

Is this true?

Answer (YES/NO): NO